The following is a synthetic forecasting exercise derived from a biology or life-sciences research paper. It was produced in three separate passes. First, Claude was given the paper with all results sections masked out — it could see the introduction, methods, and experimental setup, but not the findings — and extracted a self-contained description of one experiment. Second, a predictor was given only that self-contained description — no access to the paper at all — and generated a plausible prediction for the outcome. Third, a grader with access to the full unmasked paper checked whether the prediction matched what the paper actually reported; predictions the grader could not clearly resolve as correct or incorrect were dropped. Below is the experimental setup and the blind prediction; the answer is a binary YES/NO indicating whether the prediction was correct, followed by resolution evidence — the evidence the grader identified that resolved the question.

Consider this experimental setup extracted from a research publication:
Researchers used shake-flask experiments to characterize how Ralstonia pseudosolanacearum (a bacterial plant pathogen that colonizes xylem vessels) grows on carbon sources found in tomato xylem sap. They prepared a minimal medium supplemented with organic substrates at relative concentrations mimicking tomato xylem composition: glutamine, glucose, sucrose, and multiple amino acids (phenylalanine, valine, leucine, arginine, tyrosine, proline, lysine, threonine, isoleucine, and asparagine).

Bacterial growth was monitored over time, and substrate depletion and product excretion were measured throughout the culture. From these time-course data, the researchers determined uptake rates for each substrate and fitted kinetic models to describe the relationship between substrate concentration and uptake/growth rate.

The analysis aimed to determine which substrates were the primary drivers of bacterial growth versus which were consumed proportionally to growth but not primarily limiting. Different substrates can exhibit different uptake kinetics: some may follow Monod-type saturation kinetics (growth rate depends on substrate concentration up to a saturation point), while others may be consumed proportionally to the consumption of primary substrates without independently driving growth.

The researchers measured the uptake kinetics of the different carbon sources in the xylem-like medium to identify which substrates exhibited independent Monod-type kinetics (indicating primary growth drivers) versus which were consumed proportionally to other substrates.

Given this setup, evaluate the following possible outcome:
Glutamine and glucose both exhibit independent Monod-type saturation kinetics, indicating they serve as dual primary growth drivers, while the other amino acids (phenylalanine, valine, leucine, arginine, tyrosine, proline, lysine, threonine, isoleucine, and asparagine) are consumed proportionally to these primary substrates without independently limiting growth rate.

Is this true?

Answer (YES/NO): NO